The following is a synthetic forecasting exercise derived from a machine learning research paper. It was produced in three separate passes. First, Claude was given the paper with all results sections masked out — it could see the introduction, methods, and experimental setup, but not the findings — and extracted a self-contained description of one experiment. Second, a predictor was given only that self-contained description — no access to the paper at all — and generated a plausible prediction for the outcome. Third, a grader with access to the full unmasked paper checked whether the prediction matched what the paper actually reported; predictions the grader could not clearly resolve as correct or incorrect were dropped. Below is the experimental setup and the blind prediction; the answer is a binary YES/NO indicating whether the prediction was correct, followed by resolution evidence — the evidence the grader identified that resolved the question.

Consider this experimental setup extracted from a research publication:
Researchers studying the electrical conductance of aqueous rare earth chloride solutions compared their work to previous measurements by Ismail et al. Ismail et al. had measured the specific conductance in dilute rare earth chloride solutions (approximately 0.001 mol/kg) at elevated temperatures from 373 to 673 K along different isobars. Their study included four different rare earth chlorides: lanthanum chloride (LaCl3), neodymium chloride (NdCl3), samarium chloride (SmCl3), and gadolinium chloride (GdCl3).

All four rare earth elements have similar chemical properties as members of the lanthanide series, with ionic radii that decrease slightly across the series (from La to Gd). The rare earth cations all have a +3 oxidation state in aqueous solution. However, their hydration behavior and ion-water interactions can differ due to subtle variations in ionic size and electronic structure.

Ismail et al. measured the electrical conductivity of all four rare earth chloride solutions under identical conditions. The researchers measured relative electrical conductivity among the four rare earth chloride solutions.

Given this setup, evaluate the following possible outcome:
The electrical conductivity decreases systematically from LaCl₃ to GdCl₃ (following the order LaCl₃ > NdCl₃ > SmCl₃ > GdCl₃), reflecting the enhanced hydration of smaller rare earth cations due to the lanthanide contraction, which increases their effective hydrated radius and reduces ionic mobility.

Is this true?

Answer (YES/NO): NO